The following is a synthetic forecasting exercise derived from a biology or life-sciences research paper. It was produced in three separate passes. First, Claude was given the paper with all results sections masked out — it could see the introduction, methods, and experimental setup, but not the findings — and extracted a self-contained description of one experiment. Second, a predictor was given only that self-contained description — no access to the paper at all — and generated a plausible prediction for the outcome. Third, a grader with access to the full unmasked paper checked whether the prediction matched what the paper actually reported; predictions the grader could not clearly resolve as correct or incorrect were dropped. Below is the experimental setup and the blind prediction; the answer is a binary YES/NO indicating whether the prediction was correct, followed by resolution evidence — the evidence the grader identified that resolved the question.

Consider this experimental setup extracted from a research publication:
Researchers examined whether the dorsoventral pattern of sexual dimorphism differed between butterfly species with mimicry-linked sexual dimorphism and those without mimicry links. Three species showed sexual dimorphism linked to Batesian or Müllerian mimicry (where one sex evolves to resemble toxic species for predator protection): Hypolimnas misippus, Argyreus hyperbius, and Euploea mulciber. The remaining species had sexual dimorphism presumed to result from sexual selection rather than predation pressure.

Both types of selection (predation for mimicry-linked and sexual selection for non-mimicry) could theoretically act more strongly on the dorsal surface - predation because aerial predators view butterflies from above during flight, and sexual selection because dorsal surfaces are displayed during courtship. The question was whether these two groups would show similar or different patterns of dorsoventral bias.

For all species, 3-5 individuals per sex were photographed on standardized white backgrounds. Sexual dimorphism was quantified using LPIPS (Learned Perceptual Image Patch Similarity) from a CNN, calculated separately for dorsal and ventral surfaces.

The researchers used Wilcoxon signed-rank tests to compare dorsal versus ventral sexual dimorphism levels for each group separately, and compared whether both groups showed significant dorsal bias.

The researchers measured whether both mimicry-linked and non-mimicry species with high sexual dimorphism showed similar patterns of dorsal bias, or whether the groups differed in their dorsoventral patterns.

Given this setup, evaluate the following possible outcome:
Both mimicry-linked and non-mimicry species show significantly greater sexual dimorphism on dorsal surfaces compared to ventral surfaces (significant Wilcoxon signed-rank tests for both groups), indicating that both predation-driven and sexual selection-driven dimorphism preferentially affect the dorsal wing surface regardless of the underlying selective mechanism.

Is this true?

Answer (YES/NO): NO